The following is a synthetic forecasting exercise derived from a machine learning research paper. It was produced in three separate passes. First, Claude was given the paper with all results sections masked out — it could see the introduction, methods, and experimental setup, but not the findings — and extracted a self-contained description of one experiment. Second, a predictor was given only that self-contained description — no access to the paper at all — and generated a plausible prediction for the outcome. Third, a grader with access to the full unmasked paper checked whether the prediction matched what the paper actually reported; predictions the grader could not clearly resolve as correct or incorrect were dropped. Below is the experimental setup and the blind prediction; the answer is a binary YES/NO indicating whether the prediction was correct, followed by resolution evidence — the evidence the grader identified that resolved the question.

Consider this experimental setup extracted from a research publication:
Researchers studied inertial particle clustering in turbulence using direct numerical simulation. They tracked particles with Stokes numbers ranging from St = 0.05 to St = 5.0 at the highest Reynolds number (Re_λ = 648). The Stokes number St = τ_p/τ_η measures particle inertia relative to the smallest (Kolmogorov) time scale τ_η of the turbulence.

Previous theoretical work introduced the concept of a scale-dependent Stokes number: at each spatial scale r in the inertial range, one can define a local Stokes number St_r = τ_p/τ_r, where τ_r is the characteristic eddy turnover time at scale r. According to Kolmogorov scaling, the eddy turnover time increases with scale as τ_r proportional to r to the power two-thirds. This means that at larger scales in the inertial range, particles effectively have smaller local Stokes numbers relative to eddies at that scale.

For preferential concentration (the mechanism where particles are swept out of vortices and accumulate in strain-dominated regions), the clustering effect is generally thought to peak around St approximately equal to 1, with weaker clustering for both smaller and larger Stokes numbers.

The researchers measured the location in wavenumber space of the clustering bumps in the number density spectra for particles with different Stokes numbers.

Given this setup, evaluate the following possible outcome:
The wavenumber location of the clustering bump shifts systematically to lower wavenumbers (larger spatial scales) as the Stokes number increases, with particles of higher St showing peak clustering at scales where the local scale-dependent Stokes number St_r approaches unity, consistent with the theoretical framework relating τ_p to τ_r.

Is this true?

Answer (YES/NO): NO